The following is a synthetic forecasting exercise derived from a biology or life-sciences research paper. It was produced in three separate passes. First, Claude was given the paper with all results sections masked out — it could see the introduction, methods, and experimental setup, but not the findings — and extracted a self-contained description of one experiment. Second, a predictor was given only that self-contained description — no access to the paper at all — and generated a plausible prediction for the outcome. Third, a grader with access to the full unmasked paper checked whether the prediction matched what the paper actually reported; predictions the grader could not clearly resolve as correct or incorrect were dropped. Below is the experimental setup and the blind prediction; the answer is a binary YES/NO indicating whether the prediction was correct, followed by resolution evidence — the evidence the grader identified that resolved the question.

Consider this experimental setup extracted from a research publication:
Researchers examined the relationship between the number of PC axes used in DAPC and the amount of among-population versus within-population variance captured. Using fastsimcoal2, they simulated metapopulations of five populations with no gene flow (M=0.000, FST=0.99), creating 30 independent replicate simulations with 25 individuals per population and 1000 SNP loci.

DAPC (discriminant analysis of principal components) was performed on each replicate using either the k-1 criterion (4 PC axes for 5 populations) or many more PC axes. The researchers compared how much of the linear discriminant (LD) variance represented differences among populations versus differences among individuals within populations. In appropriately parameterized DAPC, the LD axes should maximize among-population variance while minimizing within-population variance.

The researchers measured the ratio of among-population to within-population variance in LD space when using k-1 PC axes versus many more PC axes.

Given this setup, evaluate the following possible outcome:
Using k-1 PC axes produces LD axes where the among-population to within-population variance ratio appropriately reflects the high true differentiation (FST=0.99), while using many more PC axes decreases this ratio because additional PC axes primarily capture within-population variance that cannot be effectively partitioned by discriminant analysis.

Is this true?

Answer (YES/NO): NO